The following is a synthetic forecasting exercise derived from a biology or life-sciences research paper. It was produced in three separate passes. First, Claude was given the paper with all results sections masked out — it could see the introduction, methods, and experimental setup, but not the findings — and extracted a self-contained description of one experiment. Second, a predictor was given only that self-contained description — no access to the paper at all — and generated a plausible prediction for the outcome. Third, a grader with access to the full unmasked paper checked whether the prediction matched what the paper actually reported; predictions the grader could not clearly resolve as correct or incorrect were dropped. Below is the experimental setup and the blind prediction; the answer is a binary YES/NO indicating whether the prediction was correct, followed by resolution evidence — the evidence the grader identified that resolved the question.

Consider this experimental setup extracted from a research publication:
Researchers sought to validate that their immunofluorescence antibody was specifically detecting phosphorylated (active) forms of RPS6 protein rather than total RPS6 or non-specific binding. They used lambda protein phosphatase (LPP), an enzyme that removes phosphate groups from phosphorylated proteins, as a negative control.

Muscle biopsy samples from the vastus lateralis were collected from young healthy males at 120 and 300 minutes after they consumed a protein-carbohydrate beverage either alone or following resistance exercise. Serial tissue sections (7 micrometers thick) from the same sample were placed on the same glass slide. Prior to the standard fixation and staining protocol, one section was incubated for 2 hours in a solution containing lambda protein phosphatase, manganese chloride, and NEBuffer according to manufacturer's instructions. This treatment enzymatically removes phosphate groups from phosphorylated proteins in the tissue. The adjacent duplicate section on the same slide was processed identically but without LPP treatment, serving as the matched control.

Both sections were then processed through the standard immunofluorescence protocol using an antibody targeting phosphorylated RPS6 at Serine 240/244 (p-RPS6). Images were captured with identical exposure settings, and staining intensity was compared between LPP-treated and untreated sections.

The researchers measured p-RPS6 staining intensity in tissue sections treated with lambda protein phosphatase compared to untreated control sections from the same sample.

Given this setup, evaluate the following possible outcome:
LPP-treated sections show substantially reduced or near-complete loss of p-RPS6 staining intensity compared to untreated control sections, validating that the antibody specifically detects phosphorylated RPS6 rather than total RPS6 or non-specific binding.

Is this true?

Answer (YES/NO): YES